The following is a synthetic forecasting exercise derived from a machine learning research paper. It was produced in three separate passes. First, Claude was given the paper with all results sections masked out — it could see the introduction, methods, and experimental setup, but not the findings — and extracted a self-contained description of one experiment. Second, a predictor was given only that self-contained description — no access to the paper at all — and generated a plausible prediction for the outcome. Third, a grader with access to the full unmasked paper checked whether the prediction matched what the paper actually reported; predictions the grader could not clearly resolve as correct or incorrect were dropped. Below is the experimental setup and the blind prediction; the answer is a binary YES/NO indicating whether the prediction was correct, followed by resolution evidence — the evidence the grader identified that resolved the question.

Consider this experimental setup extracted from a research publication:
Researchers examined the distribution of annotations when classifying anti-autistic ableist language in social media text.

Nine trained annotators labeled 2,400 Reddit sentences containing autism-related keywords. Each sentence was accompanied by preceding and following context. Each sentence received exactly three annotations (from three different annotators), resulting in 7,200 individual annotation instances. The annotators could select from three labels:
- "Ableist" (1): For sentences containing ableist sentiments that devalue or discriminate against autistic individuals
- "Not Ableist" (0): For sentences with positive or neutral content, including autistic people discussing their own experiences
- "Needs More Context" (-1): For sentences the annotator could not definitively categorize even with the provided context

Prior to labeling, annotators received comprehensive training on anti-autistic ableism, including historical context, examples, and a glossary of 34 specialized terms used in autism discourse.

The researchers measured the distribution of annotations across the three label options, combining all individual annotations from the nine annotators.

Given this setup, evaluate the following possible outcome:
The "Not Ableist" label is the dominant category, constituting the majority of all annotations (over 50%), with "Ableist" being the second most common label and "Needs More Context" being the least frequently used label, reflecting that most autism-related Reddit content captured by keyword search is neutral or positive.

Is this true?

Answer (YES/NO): YES